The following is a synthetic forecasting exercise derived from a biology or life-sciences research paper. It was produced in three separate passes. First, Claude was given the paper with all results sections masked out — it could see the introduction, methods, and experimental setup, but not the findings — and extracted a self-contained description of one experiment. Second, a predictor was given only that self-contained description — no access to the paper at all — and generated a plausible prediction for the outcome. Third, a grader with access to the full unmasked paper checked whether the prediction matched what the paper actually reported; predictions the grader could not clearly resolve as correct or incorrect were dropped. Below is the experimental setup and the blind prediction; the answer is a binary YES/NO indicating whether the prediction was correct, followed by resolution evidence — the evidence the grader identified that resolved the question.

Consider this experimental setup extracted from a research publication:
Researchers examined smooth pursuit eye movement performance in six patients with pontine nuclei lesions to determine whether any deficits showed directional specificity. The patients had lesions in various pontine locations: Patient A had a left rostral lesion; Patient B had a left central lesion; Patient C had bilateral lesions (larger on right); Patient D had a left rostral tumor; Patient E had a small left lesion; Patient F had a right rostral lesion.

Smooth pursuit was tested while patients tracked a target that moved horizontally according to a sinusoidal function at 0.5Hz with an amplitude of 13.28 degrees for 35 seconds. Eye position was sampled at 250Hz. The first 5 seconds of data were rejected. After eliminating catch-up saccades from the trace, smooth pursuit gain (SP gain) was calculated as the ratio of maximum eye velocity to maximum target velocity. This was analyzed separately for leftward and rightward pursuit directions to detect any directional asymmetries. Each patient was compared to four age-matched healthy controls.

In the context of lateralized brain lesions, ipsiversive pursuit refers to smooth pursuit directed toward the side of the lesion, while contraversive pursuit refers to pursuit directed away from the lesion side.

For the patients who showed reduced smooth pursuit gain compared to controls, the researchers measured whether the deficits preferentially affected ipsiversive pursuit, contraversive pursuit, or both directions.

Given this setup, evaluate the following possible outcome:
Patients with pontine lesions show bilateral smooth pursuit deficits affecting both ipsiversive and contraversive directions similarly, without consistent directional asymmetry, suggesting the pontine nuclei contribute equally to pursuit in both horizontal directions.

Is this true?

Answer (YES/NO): NO